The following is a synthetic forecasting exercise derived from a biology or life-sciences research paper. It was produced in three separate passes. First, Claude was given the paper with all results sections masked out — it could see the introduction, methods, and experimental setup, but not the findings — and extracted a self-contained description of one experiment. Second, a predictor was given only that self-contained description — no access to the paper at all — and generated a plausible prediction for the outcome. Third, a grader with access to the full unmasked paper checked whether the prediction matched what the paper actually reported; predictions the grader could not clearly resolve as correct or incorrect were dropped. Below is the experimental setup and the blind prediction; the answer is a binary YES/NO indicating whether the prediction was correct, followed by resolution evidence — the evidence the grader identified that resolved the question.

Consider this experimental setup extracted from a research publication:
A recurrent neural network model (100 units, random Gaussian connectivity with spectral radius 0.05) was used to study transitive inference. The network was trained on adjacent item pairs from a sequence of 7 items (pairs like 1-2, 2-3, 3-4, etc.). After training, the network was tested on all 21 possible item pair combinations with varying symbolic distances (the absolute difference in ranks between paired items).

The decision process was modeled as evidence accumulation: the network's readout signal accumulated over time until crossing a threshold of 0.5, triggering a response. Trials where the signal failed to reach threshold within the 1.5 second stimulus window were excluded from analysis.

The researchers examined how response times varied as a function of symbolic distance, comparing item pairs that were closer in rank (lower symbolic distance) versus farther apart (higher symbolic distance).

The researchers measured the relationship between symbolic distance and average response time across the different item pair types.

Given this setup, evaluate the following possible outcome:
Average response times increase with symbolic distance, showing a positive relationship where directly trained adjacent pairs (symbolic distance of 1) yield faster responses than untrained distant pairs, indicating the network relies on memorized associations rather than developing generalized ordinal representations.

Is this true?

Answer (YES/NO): NO